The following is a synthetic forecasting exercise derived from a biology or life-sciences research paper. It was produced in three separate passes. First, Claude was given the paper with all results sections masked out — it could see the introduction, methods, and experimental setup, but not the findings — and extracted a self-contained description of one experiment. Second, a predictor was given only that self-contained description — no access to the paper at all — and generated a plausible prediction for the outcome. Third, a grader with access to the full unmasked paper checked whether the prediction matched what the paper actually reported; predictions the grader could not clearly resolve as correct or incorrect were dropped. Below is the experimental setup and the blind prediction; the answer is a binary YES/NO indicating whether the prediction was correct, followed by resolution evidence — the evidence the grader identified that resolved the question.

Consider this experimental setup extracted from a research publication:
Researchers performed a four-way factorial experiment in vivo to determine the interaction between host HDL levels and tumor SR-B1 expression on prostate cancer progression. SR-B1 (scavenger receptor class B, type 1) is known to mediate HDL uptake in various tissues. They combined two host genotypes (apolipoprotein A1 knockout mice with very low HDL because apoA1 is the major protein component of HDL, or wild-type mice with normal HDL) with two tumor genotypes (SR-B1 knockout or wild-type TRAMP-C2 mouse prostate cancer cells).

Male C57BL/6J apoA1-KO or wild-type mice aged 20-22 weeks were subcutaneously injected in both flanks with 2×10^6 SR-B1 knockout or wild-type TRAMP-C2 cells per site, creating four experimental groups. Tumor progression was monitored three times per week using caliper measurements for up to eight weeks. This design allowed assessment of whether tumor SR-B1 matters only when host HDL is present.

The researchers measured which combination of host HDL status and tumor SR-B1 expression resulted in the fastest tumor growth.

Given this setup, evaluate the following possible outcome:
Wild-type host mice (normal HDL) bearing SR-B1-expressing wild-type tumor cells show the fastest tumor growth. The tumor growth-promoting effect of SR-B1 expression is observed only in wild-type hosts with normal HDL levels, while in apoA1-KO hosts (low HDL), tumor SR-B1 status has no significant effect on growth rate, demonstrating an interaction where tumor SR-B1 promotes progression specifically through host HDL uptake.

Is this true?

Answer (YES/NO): YES